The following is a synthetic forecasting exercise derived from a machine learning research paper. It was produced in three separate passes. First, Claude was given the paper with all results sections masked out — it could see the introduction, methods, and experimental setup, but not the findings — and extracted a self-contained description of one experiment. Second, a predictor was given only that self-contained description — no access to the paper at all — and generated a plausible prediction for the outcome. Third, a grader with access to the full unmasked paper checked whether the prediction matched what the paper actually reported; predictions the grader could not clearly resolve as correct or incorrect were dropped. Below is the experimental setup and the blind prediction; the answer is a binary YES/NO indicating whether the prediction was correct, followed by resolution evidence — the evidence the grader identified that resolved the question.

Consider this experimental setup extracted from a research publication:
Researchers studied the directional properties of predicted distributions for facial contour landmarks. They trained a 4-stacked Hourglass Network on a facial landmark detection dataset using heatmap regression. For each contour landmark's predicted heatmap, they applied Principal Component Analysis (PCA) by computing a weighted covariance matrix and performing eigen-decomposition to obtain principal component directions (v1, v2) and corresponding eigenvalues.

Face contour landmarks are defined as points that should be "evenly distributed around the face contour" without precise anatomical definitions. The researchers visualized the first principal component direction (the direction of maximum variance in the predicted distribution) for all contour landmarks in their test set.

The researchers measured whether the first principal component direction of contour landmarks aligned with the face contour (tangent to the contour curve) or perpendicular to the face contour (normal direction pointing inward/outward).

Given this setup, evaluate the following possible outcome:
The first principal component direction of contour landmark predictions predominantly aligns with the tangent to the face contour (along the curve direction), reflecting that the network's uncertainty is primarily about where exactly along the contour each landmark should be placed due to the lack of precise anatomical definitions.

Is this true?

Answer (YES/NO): YES